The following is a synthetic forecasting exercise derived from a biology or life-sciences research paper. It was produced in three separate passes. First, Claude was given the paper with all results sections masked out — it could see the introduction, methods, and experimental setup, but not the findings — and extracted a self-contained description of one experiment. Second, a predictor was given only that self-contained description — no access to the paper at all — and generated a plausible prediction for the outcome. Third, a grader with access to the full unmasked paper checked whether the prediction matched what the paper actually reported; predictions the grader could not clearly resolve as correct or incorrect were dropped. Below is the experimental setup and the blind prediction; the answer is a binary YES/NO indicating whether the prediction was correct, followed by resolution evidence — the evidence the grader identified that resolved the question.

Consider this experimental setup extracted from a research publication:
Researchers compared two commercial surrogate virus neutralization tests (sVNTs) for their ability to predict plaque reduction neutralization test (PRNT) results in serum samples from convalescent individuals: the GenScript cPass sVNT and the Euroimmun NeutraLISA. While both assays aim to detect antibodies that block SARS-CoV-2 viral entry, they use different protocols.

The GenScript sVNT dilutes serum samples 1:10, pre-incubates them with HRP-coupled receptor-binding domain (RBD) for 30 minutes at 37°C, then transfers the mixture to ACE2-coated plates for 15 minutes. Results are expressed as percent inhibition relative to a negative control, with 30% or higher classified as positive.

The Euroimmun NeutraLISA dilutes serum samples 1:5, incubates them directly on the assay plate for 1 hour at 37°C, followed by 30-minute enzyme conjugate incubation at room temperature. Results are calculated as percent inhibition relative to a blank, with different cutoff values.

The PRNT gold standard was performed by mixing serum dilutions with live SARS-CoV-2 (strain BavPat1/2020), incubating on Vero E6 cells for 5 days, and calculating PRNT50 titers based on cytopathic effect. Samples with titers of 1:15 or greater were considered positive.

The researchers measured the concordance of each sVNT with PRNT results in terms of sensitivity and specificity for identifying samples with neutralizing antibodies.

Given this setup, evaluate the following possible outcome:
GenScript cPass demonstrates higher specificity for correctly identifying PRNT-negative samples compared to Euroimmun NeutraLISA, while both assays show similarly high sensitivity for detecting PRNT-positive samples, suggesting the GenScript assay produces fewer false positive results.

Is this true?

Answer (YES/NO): NO